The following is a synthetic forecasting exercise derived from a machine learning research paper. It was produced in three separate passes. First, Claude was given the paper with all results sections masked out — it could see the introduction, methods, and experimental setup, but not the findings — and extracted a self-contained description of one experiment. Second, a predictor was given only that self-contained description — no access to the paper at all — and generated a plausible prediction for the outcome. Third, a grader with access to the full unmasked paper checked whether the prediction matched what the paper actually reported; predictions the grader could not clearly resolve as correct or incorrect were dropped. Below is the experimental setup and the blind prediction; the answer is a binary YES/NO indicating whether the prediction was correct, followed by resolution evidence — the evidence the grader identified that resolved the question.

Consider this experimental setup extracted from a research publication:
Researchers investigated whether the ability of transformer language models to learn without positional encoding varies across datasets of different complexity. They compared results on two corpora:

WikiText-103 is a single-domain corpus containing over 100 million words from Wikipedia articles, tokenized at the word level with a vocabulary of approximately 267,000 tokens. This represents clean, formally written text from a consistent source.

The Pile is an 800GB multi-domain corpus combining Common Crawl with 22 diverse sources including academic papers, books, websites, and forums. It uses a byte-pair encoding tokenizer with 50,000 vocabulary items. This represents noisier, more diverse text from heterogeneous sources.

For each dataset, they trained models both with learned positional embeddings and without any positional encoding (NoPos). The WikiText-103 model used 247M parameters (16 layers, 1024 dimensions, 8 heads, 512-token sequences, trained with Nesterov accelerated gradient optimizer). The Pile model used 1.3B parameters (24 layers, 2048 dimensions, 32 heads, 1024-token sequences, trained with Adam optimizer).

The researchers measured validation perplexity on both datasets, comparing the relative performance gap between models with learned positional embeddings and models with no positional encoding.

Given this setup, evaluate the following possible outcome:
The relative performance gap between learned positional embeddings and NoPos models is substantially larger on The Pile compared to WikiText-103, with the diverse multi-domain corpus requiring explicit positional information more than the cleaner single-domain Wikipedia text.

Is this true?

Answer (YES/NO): NO